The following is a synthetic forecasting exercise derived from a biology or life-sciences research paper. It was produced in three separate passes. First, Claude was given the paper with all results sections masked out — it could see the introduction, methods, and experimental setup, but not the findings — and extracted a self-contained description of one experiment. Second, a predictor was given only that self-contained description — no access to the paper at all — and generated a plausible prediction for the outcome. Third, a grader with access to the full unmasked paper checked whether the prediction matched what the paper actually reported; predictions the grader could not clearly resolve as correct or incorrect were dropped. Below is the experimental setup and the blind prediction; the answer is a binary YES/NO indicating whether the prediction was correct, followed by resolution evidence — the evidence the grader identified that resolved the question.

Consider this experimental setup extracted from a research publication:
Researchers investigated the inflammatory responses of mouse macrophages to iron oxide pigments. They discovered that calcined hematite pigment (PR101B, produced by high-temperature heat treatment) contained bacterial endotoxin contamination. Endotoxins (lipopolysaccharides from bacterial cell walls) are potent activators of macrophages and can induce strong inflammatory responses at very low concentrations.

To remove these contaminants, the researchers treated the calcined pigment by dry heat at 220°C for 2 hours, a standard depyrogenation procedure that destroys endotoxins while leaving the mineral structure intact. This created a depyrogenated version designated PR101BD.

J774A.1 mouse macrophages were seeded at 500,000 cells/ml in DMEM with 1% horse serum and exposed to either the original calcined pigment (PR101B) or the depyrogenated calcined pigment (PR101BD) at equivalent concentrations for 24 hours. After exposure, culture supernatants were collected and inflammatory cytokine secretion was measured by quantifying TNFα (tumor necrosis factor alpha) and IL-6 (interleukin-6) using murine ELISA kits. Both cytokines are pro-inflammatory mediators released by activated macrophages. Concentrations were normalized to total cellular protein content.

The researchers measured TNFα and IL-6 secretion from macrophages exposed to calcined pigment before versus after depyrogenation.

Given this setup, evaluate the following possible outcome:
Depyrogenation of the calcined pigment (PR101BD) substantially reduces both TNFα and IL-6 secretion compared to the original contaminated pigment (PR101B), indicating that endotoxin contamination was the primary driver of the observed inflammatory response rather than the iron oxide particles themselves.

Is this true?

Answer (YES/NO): NO